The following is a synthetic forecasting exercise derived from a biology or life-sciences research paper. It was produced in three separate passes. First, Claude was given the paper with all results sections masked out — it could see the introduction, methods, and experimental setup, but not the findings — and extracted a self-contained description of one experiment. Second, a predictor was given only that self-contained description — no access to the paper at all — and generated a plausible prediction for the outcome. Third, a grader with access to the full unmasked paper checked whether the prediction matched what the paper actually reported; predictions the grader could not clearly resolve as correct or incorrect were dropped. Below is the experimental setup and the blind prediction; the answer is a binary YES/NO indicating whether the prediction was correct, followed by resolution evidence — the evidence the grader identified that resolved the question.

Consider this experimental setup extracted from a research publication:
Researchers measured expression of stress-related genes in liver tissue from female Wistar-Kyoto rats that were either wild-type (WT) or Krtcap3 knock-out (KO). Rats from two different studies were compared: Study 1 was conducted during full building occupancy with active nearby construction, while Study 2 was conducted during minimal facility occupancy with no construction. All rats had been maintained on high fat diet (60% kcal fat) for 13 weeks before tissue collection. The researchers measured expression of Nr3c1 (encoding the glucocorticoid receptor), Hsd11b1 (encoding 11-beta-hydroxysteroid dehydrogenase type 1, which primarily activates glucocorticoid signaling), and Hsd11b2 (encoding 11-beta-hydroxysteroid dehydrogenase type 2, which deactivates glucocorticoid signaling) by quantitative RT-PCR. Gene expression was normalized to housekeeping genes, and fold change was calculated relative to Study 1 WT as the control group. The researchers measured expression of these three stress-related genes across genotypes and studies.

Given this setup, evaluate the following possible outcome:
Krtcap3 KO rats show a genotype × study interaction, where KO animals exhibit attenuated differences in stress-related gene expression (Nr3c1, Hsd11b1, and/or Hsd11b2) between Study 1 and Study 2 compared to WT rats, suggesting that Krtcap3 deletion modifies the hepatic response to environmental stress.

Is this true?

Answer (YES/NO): NO